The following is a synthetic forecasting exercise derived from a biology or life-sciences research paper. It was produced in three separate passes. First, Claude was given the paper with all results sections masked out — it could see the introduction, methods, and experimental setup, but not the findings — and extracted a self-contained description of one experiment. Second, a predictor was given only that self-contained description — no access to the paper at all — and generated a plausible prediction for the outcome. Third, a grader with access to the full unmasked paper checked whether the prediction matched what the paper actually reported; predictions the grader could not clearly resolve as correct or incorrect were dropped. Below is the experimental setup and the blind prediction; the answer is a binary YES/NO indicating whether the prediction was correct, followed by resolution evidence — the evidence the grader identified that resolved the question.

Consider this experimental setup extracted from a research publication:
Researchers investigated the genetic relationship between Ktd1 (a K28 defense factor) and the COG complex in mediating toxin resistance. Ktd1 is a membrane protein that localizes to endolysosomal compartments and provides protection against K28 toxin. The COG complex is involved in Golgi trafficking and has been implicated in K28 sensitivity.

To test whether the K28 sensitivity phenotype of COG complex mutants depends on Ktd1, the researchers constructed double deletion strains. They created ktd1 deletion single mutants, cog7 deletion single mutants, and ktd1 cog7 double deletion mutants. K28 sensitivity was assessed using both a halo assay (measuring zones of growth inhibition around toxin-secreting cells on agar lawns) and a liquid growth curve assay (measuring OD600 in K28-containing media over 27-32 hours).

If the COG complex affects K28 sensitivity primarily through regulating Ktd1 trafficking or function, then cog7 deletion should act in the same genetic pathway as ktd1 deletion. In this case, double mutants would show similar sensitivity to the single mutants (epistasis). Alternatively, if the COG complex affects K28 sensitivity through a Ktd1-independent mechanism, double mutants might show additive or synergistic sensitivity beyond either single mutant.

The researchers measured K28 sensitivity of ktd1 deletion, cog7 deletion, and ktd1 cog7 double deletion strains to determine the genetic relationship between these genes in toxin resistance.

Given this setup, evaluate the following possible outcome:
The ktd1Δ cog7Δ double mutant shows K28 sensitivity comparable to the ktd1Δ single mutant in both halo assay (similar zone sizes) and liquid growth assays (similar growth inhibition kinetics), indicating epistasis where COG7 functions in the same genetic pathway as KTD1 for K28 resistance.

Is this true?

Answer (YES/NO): YES